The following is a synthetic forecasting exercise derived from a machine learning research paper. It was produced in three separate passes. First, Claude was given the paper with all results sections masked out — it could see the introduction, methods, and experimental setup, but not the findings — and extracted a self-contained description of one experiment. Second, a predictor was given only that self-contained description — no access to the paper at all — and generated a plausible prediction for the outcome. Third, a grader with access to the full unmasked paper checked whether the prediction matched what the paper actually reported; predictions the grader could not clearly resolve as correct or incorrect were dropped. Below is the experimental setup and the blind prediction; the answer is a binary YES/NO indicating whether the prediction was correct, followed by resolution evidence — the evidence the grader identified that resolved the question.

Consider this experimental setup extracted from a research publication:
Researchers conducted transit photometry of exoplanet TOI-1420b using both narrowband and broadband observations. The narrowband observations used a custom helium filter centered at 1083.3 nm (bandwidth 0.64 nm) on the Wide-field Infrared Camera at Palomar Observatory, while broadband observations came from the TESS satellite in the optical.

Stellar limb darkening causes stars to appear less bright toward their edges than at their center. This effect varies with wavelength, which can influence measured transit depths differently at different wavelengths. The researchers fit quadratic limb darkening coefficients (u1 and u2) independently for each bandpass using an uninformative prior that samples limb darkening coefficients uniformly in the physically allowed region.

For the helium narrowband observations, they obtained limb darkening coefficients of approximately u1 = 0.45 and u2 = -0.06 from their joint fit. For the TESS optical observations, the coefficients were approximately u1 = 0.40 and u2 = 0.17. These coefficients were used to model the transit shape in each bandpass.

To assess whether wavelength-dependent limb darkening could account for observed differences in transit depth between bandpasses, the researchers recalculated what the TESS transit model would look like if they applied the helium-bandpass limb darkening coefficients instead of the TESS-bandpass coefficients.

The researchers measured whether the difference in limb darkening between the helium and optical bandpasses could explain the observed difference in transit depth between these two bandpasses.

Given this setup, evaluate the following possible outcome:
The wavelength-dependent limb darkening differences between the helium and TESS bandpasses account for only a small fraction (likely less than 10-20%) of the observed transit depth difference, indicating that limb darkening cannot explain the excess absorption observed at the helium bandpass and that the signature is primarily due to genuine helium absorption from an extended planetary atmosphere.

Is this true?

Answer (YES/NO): YES